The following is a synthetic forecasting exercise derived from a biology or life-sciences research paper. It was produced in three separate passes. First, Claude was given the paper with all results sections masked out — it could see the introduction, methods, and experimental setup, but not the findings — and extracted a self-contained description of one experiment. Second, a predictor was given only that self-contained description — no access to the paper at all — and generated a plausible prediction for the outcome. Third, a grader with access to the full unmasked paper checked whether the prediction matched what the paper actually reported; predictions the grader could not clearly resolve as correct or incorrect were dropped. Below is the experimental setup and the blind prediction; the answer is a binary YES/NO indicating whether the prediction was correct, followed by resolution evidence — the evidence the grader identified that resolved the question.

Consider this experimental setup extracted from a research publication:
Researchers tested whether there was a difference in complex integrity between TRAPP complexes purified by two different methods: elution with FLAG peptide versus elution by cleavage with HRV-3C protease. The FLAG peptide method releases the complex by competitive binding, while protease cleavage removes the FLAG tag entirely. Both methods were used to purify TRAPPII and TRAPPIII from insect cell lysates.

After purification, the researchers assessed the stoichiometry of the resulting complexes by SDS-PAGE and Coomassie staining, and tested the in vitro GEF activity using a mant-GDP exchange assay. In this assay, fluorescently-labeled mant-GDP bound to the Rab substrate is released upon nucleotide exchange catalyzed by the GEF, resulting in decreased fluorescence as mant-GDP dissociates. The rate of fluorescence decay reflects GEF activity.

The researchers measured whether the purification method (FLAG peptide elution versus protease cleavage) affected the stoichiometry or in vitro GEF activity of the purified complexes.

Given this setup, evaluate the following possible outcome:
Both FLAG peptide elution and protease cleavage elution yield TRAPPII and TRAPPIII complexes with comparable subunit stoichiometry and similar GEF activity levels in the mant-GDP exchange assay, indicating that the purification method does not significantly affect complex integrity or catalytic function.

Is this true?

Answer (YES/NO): YES